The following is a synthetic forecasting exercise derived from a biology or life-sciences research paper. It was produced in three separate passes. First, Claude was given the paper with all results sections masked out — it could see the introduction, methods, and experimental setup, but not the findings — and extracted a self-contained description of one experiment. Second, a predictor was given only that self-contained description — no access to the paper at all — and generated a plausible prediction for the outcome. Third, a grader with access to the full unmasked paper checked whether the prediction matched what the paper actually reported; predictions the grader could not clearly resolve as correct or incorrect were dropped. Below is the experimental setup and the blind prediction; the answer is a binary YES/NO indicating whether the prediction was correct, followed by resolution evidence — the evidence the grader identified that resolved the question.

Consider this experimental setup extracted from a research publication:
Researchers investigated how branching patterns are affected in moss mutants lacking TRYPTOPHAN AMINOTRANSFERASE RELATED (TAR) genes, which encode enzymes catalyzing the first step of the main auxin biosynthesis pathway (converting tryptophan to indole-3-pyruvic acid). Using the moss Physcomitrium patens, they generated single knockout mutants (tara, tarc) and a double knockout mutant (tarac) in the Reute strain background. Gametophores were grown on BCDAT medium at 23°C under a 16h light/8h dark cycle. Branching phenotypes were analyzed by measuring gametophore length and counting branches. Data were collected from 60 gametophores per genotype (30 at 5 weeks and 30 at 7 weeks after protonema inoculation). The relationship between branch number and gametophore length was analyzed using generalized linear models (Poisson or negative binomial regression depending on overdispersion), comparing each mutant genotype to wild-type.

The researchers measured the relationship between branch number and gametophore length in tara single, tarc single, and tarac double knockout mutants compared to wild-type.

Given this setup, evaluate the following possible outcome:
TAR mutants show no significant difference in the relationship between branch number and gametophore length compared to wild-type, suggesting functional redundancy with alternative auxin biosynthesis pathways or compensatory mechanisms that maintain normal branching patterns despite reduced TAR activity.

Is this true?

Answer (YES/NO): NO